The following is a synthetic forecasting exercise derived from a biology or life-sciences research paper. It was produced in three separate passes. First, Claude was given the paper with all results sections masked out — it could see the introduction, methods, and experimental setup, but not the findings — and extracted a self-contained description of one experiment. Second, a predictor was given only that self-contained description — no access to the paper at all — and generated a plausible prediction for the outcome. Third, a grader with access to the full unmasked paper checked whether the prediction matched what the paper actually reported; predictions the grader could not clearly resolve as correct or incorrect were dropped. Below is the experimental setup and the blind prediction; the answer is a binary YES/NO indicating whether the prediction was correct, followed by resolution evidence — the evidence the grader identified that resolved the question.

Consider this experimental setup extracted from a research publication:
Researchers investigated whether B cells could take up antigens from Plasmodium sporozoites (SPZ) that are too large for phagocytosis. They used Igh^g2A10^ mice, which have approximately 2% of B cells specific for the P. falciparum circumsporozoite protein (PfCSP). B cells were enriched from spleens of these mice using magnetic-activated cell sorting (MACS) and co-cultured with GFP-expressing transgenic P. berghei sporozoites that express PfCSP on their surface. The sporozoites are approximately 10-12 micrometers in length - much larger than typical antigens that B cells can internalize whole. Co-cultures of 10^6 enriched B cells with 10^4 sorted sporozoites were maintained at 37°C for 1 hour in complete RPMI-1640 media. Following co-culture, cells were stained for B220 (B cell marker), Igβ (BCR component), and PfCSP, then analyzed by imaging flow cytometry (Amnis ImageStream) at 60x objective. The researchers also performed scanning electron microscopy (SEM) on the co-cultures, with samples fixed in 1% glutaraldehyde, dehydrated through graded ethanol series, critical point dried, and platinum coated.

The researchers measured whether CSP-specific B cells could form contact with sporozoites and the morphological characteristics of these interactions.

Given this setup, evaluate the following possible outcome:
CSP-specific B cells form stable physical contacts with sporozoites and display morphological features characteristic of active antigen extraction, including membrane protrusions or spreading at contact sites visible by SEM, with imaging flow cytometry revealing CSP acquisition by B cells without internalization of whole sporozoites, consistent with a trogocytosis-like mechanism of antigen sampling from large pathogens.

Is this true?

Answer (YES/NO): YES